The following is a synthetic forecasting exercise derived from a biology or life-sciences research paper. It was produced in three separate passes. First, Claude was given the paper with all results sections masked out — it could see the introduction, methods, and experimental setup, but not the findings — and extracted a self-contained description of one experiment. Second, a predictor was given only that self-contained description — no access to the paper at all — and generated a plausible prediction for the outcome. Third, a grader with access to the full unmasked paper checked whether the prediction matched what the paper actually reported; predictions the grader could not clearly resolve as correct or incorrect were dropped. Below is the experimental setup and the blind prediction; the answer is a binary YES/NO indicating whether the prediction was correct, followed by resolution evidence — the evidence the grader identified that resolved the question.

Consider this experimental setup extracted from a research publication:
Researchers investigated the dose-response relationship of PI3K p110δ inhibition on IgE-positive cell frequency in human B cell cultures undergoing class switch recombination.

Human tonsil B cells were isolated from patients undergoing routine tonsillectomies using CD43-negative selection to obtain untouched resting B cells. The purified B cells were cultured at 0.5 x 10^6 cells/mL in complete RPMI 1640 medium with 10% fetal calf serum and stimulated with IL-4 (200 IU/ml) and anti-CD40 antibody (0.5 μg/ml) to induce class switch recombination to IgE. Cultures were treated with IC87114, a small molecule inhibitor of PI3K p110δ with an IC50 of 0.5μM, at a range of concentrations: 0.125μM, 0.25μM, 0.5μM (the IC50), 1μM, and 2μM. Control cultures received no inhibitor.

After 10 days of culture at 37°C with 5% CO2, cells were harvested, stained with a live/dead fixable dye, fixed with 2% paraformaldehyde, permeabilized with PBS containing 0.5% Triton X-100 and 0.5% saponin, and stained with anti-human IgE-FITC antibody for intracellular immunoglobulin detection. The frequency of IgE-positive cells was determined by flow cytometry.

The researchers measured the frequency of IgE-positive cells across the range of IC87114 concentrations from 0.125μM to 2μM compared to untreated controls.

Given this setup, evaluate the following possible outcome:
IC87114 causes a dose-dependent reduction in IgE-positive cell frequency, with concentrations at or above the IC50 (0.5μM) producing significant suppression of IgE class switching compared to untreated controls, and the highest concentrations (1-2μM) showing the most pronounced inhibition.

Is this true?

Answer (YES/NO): YES